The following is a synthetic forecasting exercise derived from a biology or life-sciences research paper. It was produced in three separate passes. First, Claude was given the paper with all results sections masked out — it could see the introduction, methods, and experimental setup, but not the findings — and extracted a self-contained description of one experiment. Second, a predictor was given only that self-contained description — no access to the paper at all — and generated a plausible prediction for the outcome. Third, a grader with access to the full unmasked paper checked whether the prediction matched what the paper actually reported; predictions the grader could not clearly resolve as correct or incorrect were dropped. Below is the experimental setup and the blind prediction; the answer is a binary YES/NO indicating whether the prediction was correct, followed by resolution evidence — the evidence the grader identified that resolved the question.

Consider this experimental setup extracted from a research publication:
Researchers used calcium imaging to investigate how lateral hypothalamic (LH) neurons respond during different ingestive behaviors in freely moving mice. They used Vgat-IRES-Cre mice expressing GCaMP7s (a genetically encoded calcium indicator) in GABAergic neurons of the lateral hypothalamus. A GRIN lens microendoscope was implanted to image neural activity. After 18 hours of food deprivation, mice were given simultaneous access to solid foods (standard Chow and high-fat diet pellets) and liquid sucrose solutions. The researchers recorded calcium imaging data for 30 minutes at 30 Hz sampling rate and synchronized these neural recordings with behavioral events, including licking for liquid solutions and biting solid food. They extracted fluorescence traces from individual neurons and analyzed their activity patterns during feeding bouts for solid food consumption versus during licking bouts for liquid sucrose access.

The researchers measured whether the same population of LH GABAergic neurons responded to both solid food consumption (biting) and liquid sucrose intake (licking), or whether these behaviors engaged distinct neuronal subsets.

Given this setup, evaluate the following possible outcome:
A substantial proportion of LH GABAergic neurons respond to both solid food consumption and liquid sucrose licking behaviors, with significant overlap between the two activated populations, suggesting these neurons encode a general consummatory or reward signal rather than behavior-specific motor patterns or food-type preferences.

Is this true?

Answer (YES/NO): NO